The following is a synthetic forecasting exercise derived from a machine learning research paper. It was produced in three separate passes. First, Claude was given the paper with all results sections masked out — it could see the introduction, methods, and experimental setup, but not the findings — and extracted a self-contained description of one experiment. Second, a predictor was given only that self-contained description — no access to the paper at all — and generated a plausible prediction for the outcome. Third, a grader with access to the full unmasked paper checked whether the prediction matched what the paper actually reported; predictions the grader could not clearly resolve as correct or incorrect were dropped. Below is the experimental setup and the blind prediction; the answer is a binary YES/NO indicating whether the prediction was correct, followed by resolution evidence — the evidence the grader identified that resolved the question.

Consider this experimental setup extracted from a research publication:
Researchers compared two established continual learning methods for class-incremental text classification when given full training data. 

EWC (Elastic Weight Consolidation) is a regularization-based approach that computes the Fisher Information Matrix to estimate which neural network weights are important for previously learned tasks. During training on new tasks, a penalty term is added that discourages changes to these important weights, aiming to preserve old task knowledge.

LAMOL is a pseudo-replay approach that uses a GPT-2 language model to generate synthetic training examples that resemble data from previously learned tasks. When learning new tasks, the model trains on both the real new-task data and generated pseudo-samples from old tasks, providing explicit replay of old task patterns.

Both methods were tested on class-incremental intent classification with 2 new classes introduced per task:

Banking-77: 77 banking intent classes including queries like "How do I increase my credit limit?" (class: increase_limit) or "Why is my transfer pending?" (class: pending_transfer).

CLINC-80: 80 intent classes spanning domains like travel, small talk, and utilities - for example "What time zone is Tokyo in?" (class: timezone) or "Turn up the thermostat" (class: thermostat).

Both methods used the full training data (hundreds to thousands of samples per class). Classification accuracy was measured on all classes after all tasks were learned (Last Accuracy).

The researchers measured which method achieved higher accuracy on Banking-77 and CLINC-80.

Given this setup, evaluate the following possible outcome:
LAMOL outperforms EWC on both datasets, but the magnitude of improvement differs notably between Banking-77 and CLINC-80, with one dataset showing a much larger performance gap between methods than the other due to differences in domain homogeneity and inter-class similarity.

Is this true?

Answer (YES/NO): NO